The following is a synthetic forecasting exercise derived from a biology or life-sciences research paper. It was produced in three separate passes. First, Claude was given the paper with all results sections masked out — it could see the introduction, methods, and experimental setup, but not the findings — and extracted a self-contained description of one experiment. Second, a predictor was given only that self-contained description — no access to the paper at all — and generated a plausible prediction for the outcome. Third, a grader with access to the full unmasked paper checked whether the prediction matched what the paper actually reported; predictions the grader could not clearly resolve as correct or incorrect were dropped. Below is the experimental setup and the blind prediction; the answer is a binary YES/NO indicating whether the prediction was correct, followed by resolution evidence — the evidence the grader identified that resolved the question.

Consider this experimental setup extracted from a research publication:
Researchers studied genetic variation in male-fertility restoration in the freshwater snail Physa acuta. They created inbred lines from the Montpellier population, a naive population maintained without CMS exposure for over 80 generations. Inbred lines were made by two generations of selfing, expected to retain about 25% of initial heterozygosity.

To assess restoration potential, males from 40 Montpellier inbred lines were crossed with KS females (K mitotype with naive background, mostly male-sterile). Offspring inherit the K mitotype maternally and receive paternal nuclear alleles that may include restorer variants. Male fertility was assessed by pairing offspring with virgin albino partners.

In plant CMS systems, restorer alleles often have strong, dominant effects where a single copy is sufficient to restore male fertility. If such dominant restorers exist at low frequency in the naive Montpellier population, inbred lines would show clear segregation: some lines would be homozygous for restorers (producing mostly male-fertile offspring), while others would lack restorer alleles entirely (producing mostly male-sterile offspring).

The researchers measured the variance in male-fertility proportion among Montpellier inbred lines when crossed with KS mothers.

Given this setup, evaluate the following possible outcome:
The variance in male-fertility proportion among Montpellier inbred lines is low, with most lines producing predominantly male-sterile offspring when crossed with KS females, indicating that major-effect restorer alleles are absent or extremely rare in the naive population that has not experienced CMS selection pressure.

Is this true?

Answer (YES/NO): YES